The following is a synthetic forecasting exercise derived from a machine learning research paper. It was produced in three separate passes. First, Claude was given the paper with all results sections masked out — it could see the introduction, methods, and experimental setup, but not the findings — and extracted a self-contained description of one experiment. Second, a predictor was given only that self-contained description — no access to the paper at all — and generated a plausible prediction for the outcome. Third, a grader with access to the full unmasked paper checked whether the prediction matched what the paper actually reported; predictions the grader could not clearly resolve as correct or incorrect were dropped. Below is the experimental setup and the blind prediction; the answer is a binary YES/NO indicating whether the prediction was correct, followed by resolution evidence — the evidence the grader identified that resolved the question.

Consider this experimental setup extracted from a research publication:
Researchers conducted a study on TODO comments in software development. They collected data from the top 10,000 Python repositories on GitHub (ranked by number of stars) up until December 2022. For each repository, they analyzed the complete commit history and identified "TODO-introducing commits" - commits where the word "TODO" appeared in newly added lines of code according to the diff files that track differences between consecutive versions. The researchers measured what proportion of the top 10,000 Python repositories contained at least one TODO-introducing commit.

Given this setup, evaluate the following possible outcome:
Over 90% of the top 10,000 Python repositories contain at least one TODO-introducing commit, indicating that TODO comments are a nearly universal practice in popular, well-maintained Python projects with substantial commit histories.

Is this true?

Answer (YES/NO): NO